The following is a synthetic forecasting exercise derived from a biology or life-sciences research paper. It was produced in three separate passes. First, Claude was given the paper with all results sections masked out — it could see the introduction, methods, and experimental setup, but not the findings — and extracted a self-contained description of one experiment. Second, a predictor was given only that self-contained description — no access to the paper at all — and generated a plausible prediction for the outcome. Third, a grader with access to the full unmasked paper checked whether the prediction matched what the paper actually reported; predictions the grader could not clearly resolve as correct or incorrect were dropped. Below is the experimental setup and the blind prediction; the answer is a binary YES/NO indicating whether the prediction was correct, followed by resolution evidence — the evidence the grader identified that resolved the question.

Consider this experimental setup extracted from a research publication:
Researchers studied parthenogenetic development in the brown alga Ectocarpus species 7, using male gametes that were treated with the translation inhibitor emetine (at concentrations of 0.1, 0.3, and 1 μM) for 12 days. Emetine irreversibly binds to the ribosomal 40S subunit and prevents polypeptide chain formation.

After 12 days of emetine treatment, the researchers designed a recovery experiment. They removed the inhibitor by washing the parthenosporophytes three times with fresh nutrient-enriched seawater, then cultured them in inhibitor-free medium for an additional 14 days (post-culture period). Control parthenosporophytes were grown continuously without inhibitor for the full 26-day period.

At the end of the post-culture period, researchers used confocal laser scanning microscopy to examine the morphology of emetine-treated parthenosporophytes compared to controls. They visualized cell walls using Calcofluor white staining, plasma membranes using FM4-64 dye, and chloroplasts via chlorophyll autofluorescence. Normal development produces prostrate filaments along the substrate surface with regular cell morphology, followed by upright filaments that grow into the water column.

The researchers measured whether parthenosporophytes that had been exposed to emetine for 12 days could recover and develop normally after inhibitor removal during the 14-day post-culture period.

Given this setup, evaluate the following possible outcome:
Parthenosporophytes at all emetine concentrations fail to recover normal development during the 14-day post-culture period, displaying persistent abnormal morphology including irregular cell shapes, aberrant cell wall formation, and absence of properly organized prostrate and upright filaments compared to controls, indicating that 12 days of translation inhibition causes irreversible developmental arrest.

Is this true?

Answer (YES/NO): NO